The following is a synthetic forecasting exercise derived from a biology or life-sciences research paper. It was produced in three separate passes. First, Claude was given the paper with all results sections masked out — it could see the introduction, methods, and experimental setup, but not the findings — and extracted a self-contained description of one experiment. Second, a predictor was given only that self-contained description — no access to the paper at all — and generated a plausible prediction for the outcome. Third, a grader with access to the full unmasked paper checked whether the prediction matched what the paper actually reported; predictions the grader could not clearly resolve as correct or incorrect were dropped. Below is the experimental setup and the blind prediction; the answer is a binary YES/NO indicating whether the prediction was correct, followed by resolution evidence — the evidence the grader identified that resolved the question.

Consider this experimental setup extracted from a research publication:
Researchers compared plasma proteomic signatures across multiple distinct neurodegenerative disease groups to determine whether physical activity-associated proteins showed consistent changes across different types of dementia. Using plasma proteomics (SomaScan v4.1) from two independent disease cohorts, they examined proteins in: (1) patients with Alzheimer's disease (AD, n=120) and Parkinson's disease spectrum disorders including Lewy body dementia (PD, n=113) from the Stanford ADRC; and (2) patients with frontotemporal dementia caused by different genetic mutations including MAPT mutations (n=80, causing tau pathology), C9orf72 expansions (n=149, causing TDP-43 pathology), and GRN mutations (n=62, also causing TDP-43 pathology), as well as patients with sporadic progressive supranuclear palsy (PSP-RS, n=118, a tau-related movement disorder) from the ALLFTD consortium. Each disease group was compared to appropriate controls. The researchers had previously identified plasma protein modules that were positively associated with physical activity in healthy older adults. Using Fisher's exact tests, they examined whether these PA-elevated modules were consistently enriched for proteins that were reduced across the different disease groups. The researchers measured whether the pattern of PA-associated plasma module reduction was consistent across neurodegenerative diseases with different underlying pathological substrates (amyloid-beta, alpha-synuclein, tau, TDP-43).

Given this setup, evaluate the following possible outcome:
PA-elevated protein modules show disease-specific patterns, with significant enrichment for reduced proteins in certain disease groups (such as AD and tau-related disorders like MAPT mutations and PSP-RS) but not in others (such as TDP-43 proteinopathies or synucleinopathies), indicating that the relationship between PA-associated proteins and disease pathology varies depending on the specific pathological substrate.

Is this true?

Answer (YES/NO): NO